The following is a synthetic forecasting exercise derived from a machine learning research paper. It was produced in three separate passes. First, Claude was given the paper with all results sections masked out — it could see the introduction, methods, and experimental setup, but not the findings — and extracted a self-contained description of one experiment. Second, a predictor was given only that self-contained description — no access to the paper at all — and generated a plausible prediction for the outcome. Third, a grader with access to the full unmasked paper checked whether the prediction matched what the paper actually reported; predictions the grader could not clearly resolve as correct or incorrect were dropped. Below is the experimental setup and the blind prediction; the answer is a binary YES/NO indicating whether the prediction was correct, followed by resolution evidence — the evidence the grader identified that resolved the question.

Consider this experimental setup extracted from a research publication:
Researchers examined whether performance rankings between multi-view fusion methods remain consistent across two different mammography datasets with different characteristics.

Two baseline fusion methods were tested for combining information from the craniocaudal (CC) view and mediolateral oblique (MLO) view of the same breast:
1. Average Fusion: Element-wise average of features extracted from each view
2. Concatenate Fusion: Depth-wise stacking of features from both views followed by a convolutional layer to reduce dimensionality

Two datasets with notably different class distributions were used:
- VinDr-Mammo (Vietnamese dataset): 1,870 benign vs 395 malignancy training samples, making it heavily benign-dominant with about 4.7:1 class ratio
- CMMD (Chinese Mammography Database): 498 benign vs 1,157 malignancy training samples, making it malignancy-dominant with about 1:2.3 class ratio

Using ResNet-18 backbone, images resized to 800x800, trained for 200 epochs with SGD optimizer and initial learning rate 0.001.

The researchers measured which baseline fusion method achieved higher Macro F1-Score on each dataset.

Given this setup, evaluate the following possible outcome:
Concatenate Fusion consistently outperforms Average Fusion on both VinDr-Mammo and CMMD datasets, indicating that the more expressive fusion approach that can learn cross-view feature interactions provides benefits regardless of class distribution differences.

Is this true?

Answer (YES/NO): NO